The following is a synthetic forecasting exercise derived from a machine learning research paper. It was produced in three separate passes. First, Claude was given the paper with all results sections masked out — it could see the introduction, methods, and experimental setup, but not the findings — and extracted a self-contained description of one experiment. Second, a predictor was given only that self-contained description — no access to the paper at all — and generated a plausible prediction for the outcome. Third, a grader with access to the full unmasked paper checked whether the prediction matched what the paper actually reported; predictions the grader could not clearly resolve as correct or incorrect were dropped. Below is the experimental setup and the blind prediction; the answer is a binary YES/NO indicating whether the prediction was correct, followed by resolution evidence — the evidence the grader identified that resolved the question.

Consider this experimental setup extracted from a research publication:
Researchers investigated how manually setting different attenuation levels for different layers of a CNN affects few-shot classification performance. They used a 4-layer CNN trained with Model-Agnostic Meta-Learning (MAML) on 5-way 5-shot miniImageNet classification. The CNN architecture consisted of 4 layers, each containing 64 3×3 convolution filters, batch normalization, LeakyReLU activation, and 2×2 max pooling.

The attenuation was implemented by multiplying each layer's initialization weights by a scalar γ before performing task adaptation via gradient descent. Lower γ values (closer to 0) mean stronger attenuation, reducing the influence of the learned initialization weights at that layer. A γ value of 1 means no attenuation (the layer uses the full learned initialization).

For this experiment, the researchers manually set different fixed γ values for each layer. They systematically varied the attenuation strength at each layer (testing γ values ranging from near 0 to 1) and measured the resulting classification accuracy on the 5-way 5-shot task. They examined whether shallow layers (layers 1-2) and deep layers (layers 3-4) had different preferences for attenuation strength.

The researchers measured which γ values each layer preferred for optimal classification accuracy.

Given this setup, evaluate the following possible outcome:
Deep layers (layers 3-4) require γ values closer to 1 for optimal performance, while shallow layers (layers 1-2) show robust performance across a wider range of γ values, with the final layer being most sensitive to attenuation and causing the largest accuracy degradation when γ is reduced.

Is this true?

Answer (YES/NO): NO